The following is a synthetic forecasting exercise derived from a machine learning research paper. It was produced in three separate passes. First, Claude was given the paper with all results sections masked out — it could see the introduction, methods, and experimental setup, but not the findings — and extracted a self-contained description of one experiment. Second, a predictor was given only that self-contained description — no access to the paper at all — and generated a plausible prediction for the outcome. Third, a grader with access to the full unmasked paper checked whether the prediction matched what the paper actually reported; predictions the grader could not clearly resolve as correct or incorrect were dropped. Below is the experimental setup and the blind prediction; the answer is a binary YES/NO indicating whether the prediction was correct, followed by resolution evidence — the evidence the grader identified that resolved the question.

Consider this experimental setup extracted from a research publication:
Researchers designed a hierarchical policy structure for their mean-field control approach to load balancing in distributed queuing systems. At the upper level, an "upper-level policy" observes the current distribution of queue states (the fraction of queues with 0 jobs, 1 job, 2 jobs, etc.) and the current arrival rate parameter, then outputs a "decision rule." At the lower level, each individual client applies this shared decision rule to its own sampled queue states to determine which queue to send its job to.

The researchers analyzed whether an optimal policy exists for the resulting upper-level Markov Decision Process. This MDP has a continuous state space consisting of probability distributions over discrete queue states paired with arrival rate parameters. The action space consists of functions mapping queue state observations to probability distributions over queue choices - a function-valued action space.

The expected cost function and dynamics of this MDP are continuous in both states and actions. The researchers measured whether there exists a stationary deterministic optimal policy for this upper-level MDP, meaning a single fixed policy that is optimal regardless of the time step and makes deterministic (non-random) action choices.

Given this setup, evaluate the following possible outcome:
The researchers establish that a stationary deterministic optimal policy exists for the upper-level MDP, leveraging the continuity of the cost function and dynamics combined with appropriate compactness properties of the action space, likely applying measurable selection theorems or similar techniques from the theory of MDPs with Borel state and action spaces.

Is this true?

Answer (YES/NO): NO